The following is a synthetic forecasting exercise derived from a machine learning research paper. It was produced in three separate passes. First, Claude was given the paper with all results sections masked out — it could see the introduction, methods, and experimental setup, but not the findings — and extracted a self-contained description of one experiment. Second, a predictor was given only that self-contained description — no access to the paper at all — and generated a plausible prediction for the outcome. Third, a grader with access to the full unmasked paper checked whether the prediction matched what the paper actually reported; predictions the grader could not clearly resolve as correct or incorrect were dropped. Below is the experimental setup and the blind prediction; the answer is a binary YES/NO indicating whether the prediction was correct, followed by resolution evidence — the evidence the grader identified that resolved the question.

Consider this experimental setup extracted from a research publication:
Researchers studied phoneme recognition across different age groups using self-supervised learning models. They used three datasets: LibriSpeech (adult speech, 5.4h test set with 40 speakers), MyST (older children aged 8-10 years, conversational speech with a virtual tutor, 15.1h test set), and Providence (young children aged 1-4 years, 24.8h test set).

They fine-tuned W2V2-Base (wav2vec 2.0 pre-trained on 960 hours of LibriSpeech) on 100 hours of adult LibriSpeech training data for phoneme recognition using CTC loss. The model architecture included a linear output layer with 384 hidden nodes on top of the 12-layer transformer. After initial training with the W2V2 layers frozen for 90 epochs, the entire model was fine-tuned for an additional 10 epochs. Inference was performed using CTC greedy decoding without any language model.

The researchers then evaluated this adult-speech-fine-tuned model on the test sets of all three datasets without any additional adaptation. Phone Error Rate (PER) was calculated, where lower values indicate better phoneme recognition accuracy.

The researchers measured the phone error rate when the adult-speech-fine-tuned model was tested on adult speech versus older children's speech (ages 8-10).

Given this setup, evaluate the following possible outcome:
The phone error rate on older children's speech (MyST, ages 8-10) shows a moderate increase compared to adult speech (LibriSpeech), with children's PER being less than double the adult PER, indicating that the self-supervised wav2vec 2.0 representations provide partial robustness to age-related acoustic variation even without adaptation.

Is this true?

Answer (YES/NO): NO